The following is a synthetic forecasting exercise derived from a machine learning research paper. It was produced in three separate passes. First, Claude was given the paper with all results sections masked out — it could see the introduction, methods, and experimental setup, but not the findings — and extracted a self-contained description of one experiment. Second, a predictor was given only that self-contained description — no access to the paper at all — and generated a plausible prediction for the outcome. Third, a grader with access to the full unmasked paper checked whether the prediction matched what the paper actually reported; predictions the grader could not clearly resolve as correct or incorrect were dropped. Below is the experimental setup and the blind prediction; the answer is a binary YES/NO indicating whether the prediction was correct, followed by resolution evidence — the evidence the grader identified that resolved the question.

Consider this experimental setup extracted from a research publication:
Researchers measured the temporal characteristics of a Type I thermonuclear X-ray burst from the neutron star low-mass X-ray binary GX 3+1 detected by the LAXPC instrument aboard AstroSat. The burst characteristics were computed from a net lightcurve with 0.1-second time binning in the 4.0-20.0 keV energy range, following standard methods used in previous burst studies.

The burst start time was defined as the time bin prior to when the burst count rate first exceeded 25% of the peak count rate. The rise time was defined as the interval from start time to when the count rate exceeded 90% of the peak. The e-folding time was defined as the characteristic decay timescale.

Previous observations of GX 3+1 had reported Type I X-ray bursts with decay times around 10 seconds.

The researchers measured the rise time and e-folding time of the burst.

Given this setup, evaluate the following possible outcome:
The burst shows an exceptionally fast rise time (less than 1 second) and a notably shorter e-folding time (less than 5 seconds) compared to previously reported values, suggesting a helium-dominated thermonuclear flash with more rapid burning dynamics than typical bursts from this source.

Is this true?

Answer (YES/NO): NO